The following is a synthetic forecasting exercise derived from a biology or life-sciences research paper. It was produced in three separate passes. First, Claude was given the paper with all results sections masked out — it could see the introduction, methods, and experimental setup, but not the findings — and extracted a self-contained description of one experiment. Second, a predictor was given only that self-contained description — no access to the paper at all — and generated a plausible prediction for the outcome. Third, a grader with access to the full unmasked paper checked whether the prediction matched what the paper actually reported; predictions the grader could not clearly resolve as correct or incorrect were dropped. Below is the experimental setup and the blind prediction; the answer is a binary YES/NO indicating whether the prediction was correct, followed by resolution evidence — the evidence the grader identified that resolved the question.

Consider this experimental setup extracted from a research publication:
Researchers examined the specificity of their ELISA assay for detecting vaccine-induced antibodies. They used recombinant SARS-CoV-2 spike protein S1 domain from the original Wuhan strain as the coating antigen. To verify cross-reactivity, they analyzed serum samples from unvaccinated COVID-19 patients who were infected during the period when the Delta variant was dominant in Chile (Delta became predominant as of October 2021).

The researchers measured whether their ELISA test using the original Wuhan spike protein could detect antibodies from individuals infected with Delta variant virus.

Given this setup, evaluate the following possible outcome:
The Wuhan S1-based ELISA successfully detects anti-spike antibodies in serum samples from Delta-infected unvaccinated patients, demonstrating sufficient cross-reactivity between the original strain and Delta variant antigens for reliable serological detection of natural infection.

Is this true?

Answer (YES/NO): YES